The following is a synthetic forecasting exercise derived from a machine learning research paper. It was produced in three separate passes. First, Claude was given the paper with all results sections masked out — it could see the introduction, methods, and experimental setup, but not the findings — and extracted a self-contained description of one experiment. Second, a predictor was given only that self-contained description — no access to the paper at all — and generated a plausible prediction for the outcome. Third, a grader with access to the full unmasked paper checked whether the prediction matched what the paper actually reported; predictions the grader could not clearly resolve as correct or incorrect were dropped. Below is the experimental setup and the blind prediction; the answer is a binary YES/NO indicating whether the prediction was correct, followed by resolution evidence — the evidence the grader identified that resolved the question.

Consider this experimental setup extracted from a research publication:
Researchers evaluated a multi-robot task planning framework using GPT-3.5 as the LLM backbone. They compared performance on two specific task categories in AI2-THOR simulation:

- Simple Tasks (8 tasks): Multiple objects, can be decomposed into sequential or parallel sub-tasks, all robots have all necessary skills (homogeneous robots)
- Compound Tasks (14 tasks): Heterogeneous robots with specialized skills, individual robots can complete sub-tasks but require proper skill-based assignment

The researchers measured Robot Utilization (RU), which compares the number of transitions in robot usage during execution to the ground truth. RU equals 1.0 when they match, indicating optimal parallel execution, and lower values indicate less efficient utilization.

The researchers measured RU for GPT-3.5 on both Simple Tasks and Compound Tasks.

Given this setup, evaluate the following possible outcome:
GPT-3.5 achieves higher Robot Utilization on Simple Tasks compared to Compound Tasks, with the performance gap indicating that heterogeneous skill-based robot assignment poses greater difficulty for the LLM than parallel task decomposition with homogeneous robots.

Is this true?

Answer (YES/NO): NO